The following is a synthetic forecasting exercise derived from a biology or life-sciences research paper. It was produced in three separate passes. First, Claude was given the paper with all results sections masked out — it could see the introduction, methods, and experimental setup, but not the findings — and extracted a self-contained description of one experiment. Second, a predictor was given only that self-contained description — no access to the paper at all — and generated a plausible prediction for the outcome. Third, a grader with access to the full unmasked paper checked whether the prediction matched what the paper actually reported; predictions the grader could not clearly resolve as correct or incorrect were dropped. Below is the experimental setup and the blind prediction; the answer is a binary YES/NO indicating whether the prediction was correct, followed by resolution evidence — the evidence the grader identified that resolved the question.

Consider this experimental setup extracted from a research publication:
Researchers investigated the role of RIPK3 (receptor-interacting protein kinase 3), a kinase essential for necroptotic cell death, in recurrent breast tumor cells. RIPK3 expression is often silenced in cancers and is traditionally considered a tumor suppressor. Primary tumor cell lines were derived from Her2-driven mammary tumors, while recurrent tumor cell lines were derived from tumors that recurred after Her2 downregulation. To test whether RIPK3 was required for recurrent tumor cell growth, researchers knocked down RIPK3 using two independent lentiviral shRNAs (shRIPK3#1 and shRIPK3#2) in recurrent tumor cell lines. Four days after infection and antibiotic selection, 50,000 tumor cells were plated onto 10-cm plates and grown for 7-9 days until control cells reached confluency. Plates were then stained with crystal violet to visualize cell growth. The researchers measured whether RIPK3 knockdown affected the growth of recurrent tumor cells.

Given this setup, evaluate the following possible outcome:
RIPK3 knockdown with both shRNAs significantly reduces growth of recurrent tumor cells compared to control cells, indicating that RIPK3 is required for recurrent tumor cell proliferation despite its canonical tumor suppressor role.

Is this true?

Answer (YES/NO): YES